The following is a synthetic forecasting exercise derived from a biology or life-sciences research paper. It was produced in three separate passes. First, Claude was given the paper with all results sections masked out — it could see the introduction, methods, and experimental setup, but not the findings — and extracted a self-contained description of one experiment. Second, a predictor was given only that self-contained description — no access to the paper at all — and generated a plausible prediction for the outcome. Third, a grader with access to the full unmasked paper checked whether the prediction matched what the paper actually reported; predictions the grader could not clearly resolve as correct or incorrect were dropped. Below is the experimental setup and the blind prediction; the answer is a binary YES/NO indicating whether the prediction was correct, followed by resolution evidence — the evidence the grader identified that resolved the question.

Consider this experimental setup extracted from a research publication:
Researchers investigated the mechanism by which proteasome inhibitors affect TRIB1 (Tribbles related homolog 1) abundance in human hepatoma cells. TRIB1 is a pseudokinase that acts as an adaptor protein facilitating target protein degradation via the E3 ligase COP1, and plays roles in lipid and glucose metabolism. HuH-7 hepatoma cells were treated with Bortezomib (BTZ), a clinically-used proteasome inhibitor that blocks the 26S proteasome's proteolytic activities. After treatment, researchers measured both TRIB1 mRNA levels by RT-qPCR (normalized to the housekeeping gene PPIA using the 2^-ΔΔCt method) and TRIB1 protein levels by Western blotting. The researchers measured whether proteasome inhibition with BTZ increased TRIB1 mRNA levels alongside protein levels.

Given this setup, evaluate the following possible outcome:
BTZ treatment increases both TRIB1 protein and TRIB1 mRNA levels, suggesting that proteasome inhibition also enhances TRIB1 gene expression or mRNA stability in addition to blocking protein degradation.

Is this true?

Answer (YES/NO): NO